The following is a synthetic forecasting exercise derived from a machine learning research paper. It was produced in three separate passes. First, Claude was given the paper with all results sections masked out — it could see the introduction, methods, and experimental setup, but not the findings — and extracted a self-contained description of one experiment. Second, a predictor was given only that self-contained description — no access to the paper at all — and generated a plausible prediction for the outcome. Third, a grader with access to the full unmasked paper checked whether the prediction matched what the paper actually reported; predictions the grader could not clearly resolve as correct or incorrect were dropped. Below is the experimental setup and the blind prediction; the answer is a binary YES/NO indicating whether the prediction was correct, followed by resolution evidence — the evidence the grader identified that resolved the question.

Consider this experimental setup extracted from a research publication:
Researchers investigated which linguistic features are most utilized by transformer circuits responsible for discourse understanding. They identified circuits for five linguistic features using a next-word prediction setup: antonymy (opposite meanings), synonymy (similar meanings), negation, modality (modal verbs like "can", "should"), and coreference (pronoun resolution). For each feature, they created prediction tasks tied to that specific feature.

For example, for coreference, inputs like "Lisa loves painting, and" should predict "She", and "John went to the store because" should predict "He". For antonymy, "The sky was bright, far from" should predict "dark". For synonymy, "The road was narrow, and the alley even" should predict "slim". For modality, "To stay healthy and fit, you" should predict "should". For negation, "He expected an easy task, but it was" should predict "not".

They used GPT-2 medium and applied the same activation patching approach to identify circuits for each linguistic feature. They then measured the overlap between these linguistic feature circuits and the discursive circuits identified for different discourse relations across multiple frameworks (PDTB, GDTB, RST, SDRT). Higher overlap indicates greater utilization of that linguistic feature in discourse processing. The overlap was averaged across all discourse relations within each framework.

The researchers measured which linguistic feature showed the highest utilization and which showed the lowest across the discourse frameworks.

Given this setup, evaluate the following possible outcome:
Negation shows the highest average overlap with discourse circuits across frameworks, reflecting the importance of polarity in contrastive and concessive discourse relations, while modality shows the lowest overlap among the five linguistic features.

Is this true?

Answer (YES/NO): NO